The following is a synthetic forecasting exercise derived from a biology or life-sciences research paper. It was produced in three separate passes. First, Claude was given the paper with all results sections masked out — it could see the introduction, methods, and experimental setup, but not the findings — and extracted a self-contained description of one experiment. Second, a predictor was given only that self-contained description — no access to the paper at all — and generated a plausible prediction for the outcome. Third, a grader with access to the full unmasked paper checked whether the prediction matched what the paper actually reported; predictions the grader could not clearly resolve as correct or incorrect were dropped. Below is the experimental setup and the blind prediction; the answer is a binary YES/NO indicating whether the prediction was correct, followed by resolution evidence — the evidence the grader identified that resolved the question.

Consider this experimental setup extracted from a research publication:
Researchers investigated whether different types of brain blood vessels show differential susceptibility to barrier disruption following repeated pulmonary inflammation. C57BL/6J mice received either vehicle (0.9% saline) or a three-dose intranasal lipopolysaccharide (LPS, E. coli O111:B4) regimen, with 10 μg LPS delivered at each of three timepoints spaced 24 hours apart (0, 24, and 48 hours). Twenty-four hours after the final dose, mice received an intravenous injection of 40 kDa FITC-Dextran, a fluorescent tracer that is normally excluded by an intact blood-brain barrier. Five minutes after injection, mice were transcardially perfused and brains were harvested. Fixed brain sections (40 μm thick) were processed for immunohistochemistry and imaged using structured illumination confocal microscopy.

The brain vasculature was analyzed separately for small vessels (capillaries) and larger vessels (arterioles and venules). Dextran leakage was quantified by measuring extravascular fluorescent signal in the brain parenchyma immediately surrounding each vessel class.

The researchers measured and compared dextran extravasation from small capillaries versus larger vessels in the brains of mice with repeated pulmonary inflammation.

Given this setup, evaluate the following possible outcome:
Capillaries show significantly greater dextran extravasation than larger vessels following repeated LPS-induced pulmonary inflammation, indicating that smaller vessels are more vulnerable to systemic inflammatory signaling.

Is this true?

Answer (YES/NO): NO